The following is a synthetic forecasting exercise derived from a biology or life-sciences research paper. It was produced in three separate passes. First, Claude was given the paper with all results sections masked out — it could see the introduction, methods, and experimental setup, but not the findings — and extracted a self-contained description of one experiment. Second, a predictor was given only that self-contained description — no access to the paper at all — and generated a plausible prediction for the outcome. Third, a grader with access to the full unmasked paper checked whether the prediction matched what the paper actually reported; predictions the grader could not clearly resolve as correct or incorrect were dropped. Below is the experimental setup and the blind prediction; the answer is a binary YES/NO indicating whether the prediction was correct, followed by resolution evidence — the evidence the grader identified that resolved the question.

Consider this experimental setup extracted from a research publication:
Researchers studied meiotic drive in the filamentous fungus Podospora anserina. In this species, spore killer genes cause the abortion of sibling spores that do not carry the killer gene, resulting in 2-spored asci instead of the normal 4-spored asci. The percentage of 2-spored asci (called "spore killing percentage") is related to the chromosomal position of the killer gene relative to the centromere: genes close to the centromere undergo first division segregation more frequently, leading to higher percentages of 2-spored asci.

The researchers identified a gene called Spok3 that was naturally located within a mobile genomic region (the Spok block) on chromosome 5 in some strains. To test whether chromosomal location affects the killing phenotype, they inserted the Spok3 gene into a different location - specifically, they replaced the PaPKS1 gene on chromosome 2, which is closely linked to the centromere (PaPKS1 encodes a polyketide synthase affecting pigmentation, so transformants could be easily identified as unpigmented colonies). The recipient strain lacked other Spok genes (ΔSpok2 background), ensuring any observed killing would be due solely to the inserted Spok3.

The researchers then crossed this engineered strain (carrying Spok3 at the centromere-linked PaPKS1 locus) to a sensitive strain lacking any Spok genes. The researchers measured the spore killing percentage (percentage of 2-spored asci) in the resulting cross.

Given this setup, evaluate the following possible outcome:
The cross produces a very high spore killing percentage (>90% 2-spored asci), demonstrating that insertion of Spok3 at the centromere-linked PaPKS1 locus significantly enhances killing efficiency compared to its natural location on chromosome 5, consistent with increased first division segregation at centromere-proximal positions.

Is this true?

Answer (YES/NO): YES